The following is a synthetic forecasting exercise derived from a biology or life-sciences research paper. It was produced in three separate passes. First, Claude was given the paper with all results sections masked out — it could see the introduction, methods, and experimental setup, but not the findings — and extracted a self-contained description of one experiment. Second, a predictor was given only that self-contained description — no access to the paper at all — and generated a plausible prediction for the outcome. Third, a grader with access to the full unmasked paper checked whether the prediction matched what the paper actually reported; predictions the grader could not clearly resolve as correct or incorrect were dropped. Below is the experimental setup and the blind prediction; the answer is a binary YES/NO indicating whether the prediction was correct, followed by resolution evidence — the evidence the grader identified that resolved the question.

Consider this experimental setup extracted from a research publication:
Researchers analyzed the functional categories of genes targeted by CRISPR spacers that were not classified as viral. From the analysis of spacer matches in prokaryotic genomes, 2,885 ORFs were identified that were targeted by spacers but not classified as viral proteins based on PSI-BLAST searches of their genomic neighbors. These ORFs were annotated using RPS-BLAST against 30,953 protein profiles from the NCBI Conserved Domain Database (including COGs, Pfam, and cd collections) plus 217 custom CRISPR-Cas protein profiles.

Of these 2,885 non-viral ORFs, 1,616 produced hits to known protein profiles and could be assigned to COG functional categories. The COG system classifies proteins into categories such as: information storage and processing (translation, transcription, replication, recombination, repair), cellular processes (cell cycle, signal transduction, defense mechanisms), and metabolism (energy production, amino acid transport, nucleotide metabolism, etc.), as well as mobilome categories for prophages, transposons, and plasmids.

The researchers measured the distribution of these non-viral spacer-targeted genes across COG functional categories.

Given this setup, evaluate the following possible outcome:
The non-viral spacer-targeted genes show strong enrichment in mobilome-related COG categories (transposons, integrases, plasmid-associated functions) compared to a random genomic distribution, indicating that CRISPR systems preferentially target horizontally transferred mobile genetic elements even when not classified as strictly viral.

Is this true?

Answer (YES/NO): YES